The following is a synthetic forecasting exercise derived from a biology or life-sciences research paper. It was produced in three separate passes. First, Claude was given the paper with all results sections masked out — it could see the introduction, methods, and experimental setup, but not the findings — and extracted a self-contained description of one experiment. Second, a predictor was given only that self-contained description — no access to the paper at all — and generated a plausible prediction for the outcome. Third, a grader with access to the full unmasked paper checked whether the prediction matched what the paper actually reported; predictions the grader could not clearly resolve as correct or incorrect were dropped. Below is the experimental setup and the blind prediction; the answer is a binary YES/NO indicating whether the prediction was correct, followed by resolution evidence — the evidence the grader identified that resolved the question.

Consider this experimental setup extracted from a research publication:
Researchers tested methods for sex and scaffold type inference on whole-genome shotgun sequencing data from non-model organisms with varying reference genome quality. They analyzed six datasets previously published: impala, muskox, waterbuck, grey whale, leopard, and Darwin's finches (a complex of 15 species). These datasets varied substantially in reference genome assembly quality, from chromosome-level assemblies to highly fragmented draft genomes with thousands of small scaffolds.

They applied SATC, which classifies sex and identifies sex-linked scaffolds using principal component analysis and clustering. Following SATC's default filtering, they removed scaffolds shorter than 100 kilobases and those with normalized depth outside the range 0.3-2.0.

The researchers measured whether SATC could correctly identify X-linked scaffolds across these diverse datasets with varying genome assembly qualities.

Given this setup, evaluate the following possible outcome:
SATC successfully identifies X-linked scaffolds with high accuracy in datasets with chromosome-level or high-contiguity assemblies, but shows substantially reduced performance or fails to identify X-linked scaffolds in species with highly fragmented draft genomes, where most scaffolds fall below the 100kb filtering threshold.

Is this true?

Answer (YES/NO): NO